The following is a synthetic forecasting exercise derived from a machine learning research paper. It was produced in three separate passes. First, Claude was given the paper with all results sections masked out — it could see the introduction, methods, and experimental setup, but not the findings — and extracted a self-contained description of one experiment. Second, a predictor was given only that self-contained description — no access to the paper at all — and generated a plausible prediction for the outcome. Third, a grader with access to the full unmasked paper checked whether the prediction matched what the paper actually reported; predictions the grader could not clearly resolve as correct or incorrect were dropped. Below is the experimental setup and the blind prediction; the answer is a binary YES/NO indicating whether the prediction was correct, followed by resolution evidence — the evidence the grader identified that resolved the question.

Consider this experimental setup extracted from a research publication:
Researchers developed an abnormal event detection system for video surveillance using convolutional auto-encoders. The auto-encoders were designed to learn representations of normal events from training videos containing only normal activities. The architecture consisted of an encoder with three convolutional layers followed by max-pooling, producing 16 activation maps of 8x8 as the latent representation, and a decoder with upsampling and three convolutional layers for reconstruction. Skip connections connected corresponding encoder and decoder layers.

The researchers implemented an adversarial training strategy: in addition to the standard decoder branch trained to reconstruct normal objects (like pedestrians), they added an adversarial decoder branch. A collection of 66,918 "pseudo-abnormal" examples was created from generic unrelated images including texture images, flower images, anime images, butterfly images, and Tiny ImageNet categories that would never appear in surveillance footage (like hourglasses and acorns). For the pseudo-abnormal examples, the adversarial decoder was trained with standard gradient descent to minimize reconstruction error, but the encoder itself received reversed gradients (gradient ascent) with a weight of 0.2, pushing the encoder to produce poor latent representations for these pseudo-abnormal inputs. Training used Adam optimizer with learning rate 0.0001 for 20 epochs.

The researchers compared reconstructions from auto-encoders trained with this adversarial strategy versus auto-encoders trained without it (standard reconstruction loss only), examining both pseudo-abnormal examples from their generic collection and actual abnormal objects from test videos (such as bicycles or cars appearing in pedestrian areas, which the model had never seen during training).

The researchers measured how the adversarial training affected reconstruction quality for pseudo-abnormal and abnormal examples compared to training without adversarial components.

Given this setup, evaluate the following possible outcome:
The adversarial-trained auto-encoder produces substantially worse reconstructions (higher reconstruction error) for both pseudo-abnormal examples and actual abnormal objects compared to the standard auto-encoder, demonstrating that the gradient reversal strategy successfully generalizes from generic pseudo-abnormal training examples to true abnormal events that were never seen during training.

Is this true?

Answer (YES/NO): YES